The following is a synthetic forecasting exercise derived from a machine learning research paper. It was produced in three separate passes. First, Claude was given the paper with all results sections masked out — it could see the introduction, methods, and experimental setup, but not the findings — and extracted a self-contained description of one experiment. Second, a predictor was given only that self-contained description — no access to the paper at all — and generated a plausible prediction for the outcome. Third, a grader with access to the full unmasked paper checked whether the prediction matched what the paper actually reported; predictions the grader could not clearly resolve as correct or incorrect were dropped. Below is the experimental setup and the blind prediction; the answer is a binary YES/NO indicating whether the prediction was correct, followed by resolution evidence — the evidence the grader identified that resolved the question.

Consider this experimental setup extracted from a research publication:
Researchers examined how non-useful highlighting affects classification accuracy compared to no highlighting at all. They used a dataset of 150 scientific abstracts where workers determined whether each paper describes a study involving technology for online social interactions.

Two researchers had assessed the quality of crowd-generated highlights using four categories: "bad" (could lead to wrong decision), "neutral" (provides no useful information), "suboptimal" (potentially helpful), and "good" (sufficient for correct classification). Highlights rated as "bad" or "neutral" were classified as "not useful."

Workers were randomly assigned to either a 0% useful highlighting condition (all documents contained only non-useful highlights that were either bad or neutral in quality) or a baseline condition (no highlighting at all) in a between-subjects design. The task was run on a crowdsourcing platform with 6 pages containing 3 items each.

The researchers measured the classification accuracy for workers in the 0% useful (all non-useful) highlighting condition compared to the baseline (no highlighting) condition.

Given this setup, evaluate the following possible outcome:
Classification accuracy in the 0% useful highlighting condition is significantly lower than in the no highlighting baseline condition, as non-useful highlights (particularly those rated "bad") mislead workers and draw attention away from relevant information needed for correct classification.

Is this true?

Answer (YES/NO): NO